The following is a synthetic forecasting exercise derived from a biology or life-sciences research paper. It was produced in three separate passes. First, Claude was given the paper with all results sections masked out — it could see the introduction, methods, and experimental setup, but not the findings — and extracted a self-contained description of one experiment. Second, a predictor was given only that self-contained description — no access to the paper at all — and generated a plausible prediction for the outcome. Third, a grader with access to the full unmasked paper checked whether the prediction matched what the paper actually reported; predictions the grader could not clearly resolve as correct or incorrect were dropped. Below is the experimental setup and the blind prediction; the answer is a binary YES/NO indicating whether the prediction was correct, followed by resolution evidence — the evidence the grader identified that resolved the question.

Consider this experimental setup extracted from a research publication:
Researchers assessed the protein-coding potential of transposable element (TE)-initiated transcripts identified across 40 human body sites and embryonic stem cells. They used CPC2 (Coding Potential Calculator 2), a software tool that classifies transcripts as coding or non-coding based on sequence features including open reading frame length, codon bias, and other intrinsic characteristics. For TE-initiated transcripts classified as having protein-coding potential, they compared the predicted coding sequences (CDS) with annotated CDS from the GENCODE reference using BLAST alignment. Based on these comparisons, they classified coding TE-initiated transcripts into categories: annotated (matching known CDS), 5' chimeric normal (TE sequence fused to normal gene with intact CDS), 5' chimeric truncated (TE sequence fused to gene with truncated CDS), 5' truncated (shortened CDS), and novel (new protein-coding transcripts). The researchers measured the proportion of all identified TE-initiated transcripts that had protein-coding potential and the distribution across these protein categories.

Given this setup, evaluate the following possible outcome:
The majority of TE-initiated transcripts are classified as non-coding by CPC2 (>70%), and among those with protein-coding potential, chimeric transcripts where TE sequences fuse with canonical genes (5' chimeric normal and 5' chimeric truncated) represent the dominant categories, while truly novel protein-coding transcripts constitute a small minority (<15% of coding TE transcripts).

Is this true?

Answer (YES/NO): NO